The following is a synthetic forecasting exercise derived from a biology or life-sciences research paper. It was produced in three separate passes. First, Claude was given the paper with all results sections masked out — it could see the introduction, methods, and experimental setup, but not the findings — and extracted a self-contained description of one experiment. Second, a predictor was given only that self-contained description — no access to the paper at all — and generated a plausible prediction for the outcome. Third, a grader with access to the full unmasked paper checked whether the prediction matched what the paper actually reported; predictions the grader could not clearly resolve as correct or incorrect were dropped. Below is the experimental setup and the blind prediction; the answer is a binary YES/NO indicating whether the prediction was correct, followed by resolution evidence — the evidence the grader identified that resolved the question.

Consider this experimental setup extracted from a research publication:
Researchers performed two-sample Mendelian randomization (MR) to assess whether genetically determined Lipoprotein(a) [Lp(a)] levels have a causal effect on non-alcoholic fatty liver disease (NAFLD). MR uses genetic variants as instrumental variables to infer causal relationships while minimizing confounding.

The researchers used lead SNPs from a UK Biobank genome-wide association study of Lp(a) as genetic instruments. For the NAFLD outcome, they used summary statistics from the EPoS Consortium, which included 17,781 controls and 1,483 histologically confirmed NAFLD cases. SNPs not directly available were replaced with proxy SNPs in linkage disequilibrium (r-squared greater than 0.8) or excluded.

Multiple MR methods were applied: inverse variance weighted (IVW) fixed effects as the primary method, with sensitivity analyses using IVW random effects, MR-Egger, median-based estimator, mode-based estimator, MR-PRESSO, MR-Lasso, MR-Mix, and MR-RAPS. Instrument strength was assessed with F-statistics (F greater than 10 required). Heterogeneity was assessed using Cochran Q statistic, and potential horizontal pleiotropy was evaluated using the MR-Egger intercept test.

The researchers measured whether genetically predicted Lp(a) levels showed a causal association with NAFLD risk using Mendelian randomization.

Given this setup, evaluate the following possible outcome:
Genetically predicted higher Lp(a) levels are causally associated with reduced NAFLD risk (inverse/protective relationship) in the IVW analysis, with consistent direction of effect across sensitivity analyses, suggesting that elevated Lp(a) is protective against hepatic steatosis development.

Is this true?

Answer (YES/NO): NO